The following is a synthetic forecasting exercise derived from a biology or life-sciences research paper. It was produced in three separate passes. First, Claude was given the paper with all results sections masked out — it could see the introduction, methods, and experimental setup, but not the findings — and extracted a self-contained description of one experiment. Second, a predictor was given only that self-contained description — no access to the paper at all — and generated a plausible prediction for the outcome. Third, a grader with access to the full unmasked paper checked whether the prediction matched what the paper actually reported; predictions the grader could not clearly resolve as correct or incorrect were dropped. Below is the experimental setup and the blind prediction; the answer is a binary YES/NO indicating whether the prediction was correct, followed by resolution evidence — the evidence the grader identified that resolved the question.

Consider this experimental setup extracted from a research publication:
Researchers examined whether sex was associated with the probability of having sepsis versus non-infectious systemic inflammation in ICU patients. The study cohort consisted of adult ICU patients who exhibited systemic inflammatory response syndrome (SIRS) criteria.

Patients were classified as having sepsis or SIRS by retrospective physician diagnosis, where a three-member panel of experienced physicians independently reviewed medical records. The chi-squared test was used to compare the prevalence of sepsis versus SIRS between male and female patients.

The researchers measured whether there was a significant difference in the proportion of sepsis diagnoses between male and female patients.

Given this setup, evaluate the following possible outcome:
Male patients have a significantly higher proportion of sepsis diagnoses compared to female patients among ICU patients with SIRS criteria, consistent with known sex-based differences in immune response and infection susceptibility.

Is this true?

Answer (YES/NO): NO